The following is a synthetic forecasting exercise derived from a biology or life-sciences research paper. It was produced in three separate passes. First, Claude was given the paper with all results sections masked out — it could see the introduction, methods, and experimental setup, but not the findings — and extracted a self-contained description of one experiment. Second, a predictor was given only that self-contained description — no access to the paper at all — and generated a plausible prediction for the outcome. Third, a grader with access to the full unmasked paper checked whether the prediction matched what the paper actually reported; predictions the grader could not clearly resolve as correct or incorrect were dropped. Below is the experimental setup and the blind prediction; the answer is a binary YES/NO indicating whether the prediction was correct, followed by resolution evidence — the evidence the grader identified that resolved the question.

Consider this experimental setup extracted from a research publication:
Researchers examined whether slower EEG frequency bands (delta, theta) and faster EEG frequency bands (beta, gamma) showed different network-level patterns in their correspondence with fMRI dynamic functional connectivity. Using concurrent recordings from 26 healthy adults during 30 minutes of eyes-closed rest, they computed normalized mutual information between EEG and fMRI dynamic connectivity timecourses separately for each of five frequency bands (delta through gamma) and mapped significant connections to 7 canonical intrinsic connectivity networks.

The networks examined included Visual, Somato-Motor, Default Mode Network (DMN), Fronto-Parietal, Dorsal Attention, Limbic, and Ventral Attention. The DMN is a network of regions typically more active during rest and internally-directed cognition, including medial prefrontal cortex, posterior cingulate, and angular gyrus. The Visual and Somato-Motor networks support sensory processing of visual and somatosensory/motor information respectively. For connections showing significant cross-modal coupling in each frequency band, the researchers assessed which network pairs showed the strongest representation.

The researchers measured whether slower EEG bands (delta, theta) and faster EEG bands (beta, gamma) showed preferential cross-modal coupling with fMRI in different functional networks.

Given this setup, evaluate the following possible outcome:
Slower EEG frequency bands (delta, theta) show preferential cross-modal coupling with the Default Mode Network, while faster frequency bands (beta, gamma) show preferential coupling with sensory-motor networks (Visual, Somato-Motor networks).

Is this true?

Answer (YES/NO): NO